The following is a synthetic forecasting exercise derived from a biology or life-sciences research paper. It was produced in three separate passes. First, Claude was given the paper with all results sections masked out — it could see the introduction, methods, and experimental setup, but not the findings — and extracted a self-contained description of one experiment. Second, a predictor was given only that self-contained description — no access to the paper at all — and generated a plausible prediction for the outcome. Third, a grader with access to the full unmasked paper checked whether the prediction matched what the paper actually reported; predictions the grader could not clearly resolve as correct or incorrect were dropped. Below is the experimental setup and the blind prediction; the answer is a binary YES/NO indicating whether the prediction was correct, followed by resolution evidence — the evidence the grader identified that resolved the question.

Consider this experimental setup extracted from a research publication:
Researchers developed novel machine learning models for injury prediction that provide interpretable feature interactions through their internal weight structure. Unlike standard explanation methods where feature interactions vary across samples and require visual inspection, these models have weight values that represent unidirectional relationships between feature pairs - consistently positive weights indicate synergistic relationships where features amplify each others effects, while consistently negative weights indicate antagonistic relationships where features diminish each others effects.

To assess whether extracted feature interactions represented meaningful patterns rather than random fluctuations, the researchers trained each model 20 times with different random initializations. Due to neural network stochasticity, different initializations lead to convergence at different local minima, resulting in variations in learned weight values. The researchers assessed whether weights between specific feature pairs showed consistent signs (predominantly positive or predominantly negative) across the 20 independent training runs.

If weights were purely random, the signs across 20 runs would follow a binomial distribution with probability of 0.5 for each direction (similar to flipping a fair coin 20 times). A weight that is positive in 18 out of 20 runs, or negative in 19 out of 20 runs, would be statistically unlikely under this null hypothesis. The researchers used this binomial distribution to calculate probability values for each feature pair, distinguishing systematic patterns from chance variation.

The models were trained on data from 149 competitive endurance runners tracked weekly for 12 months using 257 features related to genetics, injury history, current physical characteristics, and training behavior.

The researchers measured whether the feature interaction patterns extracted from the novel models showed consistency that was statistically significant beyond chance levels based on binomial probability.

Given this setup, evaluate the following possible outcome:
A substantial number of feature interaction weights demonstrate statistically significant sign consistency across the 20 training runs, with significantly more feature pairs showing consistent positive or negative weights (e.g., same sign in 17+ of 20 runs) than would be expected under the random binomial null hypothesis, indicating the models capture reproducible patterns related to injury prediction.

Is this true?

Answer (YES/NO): YES